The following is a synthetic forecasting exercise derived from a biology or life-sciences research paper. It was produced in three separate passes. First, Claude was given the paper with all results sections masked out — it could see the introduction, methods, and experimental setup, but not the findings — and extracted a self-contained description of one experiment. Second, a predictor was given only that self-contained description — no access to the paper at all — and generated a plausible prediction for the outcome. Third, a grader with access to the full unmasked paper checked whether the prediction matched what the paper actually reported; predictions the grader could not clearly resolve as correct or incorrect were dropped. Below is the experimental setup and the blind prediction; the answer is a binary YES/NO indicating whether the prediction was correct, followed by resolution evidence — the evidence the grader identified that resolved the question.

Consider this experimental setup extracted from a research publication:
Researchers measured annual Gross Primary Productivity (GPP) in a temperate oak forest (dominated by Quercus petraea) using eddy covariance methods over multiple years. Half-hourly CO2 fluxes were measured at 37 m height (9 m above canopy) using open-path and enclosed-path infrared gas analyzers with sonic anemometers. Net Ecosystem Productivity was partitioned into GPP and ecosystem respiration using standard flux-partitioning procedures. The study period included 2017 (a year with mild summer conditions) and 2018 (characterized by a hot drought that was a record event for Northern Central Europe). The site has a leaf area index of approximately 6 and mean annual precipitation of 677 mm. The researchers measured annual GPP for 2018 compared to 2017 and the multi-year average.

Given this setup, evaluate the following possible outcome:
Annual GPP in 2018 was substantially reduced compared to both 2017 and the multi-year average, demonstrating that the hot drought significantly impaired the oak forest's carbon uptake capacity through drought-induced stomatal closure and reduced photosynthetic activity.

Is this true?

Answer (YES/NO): NO